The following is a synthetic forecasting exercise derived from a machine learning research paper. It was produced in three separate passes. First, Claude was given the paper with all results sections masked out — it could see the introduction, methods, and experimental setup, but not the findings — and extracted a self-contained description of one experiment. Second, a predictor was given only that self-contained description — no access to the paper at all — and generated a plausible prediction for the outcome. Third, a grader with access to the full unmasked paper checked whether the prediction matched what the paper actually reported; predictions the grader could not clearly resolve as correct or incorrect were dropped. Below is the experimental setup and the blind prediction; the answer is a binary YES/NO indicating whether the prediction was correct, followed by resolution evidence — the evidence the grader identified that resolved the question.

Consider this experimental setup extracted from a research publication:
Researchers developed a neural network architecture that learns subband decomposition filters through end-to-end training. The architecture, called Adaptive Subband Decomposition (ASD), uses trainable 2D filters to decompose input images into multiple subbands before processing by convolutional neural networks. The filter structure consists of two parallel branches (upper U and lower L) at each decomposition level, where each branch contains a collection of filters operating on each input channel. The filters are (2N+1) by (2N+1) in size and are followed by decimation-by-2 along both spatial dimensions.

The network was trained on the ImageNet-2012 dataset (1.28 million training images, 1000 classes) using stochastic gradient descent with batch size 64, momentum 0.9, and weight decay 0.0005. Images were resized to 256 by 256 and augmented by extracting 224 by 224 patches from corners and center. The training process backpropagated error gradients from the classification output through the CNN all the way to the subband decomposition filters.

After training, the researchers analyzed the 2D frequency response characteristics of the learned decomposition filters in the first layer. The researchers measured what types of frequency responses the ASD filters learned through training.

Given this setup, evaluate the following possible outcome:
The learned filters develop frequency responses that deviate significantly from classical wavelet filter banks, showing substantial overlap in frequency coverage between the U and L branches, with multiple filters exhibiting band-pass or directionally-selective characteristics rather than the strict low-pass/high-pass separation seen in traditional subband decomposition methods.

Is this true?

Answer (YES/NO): NO